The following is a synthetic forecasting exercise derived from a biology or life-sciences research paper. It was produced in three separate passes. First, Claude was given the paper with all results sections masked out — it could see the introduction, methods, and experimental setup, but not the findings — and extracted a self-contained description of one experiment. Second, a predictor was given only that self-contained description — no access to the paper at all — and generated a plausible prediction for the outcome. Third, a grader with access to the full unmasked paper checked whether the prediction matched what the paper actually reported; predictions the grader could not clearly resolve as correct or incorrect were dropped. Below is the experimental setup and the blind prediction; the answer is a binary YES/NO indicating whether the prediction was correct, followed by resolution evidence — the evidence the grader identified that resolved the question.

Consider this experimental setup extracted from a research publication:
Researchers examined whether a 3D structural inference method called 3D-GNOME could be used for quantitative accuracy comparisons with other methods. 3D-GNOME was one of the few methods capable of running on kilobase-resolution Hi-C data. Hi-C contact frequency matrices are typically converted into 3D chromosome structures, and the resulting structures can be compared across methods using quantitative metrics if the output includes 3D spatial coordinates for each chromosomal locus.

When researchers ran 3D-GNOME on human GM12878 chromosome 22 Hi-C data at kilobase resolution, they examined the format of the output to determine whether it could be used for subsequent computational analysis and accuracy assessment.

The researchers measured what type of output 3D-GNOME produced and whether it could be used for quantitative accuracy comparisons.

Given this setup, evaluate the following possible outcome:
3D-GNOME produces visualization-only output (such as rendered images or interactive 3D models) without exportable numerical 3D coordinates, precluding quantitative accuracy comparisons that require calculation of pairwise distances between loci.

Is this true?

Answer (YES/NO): YES